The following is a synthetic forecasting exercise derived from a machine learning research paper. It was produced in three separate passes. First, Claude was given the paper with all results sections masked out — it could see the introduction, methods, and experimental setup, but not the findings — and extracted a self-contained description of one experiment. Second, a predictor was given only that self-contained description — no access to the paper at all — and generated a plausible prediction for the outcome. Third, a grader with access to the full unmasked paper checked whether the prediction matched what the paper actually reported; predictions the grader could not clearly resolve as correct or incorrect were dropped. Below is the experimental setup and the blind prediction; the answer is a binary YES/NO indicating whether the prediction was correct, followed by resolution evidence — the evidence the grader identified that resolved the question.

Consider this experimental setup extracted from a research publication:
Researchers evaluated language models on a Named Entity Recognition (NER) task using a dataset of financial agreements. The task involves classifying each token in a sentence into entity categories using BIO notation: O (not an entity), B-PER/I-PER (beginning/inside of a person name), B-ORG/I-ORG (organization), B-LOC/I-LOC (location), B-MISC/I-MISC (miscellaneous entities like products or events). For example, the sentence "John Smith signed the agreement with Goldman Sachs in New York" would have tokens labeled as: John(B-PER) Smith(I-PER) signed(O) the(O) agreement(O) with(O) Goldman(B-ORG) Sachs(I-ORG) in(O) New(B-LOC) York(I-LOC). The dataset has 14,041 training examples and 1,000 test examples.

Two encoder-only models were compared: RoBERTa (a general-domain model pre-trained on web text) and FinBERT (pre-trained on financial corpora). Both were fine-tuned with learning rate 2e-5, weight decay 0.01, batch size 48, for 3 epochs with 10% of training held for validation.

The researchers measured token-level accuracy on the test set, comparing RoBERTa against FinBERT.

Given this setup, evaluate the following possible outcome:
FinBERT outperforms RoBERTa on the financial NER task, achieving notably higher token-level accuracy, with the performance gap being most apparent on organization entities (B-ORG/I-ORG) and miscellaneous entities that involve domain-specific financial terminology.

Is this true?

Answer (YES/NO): NO